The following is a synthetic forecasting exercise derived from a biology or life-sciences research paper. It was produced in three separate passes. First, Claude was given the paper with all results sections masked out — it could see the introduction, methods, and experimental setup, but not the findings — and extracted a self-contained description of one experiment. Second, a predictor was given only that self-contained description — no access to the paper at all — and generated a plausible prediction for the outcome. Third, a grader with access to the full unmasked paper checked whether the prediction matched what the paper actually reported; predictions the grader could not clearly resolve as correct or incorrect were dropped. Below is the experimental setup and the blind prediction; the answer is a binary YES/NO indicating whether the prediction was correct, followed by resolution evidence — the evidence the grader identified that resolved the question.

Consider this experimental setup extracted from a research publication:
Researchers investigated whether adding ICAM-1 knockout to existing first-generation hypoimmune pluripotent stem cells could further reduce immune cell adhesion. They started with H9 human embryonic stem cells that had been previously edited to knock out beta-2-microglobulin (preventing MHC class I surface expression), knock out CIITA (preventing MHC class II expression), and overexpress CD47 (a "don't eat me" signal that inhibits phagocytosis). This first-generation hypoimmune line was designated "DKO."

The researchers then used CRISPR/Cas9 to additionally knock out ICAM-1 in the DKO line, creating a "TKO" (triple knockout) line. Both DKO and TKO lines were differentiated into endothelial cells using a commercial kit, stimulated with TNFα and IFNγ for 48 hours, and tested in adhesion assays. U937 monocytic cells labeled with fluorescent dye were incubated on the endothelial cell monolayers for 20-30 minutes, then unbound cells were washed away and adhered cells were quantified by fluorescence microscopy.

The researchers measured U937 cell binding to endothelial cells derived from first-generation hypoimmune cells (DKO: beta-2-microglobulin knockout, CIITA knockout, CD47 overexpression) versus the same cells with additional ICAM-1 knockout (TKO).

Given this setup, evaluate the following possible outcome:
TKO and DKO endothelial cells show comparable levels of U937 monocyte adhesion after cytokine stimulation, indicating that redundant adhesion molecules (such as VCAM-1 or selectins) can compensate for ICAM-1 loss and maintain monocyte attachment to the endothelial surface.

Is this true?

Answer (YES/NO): NO